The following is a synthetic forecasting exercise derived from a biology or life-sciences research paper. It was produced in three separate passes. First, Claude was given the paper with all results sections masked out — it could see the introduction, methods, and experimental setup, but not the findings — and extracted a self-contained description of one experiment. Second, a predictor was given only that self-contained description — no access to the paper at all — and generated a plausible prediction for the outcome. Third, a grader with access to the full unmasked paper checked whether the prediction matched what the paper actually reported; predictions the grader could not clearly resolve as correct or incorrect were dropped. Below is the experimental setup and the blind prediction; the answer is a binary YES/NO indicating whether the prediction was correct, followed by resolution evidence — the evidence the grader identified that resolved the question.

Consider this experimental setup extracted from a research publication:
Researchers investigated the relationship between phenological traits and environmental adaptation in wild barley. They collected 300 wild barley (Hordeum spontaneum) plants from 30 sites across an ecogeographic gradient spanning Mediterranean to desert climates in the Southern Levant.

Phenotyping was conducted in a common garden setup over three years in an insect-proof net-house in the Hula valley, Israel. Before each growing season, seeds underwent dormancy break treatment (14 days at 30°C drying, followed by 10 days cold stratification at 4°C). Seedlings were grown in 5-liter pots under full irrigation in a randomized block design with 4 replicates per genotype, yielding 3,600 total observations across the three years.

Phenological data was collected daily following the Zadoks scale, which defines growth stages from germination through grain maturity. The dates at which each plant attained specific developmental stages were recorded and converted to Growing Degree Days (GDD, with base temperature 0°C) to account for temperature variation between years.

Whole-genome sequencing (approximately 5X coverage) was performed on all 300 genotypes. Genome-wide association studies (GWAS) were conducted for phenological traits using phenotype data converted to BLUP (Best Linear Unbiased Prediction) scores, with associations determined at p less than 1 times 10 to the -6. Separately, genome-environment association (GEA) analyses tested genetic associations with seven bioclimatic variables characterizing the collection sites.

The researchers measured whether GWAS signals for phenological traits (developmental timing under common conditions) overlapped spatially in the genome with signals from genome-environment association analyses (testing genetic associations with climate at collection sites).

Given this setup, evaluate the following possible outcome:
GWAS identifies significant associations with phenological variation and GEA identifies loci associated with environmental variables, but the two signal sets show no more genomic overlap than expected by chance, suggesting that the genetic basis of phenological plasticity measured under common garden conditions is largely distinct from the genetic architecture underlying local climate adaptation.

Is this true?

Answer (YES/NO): NO